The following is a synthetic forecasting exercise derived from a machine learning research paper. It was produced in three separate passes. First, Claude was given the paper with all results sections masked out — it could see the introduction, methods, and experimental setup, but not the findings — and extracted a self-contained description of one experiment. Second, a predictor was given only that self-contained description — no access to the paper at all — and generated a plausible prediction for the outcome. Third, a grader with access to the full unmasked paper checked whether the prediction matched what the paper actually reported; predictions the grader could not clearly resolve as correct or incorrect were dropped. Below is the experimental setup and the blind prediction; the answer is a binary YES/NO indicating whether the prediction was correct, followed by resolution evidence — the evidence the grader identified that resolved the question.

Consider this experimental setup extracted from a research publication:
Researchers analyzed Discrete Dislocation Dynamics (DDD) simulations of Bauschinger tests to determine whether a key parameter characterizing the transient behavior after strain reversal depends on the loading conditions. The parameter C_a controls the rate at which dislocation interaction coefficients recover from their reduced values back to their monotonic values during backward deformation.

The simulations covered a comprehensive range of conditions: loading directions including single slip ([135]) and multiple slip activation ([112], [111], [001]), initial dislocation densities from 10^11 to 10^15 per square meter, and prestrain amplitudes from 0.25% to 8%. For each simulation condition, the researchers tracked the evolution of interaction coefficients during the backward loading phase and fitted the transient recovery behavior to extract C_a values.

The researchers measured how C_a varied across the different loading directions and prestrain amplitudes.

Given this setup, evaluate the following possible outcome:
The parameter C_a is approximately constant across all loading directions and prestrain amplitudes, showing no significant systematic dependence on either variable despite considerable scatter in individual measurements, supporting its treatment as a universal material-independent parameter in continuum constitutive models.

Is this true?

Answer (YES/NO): YES